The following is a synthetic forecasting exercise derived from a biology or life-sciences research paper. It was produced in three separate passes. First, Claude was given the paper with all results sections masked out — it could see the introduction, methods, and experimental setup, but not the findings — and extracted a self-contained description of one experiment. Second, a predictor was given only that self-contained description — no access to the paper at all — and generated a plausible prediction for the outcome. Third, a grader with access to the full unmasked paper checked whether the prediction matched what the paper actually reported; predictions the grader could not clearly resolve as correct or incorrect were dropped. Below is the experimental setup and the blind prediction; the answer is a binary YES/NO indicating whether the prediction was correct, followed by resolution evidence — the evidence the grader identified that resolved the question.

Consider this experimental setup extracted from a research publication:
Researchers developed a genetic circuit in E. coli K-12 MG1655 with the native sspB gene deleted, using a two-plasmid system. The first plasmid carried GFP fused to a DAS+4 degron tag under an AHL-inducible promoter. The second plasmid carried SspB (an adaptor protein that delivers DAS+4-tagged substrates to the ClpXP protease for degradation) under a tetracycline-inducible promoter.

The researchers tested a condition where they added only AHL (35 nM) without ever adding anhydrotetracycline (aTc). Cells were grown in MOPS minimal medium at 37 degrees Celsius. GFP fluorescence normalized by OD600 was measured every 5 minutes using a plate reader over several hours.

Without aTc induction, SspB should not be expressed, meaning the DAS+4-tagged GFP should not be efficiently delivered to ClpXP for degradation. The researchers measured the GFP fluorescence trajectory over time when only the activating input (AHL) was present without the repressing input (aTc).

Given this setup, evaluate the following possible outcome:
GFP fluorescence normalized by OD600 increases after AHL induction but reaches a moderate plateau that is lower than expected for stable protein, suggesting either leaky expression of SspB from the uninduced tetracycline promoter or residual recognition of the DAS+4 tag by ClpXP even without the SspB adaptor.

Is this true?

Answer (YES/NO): NO